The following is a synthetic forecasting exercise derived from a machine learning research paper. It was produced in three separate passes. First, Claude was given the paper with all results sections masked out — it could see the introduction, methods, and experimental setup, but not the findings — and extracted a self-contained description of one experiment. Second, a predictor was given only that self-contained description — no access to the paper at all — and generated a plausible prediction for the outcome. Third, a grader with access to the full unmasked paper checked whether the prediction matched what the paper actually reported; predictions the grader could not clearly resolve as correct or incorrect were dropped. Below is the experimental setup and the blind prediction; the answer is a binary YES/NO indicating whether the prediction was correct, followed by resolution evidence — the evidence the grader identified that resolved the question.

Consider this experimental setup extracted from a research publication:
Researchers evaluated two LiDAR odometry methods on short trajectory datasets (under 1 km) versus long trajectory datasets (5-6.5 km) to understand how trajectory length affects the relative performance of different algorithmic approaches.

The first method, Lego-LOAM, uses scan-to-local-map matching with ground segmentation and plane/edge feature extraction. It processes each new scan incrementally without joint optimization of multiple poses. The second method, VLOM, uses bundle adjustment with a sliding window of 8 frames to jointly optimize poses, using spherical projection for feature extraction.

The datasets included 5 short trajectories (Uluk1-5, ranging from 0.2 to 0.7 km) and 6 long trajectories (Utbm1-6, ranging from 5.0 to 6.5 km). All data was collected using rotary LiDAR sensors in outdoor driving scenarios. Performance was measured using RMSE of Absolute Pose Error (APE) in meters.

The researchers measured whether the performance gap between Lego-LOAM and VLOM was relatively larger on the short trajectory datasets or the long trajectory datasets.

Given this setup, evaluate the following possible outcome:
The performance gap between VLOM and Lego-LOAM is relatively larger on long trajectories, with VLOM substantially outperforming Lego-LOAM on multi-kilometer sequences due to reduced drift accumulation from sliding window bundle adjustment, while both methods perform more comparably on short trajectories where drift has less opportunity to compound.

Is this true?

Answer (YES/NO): NO